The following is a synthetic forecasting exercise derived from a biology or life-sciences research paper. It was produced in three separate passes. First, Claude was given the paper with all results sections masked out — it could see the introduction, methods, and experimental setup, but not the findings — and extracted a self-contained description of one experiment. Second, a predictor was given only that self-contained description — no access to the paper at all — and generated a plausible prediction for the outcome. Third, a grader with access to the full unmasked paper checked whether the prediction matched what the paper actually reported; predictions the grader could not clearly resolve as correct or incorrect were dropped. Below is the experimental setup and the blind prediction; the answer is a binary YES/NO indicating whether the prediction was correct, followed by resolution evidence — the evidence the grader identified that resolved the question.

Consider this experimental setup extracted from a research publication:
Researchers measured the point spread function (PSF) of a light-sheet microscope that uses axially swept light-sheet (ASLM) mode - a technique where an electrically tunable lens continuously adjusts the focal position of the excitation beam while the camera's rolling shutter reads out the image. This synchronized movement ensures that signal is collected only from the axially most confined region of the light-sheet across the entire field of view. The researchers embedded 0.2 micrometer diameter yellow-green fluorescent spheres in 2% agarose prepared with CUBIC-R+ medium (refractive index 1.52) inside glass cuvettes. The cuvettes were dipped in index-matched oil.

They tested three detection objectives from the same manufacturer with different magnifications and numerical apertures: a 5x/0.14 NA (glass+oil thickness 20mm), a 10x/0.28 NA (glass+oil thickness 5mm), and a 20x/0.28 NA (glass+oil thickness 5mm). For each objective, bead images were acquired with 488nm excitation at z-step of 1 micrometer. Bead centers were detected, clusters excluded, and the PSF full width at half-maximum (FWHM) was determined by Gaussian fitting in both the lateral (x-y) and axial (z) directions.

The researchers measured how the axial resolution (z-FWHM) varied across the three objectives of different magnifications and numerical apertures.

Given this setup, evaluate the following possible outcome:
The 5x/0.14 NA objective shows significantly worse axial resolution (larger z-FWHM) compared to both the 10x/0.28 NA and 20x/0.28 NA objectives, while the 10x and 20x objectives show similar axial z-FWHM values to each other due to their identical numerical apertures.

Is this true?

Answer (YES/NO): NO